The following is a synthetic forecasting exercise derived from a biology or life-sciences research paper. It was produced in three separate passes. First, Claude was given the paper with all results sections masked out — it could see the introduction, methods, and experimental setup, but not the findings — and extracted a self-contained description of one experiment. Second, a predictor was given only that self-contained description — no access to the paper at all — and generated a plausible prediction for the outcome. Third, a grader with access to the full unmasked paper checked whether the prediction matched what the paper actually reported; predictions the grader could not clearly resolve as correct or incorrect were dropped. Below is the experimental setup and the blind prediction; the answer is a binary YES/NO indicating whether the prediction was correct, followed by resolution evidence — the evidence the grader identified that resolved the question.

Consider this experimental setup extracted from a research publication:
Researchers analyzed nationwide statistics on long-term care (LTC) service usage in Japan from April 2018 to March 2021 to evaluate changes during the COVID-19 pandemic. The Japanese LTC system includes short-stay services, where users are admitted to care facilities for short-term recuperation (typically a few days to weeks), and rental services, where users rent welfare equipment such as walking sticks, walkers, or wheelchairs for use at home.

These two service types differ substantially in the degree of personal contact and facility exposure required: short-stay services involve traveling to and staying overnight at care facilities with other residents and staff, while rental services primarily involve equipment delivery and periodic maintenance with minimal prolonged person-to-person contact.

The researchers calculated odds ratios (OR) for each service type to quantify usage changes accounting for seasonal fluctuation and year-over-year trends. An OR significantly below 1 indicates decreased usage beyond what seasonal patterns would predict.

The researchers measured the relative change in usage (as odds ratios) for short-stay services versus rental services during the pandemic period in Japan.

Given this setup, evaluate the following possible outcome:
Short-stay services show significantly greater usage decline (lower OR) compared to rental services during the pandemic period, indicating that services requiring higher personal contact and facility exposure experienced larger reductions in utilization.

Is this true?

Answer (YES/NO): YES